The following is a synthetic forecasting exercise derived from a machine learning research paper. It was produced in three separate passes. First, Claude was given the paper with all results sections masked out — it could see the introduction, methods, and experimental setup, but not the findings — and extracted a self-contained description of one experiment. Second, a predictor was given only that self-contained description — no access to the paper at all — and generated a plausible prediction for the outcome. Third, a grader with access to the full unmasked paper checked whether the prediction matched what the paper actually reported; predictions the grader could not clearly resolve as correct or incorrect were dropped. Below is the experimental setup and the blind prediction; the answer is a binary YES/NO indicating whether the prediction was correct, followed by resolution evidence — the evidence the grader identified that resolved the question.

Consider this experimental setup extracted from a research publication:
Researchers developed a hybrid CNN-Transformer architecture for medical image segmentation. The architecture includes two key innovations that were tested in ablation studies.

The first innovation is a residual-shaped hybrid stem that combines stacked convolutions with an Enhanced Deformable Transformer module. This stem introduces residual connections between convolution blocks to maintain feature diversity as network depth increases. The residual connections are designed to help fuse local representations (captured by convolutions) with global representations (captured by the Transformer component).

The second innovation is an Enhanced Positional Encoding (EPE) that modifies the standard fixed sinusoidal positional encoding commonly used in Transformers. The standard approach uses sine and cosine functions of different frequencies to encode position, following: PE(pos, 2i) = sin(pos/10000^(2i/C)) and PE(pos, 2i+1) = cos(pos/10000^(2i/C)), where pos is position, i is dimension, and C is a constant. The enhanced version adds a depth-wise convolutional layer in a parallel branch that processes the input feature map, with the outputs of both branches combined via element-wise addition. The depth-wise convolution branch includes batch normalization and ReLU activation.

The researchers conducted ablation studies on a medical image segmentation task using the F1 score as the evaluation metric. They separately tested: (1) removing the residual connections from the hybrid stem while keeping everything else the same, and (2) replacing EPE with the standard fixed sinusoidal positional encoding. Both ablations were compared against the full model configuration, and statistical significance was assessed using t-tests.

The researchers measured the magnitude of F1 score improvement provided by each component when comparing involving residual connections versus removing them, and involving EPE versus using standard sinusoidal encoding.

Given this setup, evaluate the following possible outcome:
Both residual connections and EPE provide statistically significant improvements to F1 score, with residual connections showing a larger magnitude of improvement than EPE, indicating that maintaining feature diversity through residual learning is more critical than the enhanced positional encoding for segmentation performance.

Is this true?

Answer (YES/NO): YES